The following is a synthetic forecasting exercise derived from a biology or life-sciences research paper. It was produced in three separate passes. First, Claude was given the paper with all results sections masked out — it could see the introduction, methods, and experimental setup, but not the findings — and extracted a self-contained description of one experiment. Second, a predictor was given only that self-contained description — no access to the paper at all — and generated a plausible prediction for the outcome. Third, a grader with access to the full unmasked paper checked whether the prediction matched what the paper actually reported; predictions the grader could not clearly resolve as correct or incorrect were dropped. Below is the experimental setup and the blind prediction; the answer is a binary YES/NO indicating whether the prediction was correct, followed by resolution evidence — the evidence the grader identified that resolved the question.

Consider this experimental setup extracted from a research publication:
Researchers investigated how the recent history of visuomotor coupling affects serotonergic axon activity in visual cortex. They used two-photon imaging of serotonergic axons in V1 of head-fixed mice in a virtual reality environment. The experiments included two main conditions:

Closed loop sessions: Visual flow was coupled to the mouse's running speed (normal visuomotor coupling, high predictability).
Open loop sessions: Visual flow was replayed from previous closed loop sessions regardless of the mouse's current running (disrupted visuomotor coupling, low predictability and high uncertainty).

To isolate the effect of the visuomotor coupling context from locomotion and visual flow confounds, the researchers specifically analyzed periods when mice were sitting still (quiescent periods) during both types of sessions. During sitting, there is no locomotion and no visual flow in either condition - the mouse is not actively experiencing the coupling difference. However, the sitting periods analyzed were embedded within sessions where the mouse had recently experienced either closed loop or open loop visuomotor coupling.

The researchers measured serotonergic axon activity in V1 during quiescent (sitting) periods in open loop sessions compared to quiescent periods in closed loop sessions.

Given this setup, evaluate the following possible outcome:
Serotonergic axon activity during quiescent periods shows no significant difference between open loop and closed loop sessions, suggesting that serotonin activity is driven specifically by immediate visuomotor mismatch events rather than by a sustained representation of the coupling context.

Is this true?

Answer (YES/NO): NO